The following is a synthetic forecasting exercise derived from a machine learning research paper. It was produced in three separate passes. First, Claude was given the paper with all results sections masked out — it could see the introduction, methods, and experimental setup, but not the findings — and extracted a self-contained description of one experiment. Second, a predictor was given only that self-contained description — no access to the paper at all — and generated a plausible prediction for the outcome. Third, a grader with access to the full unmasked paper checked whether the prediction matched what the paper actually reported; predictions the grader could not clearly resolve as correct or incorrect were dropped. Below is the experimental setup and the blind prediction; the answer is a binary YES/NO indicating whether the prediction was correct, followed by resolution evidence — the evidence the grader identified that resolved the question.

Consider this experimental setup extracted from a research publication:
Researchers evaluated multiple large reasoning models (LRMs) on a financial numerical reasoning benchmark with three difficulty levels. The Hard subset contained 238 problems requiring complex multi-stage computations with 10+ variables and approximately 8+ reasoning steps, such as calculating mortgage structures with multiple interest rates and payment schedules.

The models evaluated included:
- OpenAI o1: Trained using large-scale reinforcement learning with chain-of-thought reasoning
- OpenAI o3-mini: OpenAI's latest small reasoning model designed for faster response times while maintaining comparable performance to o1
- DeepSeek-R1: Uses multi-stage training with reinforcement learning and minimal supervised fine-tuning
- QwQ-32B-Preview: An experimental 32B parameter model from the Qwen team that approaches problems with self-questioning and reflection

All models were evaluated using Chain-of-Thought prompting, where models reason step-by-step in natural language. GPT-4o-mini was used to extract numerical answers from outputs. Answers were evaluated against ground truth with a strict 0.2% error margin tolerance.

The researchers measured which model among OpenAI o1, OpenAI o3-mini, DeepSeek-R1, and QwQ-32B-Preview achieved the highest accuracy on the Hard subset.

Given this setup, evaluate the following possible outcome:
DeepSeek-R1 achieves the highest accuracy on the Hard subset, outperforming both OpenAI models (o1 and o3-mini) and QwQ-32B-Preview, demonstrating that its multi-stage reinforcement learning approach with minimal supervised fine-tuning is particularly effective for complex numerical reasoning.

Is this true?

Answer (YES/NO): YES